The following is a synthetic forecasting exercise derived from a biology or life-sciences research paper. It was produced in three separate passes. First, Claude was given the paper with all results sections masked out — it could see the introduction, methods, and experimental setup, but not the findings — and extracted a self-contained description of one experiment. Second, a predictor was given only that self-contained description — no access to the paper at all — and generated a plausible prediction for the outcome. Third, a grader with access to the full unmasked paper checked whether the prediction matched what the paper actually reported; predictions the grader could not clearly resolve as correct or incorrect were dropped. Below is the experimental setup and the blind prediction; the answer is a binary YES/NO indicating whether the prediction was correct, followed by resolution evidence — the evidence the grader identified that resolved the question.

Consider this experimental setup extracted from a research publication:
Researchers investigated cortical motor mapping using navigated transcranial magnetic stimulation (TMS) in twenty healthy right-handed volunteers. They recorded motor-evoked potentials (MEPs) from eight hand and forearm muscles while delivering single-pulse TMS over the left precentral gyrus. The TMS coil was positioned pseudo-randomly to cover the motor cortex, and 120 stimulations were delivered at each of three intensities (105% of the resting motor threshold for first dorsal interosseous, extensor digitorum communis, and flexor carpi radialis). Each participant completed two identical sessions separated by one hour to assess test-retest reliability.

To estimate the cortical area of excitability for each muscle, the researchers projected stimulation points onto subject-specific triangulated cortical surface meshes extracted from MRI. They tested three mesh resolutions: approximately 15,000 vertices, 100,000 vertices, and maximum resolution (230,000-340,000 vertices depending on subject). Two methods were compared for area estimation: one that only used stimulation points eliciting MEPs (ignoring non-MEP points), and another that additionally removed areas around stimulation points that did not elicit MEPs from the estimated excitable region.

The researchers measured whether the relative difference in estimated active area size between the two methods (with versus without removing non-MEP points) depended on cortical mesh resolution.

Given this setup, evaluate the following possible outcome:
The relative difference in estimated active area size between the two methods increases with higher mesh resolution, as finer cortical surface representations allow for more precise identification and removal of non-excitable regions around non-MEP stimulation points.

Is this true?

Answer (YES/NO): NO